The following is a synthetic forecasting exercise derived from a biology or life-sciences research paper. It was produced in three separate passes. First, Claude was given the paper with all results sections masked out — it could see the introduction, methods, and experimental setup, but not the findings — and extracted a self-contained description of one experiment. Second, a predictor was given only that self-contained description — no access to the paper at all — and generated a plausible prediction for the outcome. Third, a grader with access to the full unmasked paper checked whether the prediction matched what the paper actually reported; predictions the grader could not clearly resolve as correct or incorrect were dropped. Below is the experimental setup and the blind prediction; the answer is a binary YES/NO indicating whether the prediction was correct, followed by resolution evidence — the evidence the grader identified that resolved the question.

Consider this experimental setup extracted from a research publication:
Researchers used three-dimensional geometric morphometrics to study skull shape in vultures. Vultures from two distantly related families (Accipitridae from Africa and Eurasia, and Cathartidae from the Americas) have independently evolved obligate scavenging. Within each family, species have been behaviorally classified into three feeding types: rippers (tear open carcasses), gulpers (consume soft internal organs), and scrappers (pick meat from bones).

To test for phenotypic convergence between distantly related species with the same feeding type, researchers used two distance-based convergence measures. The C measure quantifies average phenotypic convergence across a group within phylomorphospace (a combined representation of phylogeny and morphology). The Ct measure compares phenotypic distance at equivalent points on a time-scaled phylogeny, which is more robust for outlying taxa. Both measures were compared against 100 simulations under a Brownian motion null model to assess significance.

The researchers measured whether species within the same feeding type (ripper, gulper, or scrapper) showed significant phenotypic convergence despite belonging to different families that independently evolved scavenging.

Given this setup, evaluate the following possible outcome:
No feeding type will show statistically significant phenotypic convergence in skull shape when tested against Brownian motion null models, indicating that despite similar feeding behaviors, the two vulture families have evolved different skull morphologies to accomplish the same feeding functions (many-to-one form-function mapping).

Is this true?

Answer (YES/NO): NO